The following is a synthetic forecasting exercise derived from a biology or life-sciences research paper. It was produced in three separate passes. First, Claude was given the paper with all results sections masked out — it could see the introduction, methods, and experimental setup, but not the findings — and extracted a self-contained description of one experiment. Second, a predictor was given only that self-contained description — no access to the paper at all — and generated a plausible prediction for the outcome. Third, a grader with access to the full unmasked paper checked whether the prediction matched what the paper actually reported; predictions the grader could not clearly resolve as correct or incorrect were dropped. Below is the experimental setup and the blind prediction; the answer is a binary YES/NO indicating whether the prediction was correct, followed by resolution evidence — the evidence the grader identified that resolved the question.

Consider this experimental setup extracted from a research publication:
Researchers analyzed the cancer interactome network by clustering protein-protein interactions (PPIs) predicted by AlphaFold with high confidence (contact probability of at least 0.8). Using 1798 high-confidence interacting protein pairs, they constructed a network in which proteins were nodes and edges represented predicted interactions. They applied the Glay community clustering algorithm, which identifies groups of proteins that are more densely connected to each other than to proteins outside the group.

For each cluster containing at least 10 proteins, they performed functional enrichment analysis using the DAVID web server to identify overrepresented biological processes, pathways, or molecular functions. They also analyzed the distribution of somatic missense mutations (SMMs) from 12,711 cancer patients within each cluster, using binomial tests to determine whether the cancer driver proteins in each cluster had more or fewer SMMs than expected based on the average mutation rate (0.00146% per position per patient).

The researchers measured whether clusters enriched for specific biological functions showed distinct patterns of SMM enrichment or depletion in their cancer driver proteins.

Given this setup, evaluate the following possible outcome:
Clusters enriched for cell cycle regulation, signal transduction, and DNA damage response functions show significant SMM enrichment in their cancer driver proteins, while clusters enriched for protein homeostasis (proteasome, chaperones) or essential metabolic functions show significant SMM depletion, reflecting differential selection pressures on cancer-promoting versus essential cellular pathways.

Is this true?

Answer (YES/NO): NO